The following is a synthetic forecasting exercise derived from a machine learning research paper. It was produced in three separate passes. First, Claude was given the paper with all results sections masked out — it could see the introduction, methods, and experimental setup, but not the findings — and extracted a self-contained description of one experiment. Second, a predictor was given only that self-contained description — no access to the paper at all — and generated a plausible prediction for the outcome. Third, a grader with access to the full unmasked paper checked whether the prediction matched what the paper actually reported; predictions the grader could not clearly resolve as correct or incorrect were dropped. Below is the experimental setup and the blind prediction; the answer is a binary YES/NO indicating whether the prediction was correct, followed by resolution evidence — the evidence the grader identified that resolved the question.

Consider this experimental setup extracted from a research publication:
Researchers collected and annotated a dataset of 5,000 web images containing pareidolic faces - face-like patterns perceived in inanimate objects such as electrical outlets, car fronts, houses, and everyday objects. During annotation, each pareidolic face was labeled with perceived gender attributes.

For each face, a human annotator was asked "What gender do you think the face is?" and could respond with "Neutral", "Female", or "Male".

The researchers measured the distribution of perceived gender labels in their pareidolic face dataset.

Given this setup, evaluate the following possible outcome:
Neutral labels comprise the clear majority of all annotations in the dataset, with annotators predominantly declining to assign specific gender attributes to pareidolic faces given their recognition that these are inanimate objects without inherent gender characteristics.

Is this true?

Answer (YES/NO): YES